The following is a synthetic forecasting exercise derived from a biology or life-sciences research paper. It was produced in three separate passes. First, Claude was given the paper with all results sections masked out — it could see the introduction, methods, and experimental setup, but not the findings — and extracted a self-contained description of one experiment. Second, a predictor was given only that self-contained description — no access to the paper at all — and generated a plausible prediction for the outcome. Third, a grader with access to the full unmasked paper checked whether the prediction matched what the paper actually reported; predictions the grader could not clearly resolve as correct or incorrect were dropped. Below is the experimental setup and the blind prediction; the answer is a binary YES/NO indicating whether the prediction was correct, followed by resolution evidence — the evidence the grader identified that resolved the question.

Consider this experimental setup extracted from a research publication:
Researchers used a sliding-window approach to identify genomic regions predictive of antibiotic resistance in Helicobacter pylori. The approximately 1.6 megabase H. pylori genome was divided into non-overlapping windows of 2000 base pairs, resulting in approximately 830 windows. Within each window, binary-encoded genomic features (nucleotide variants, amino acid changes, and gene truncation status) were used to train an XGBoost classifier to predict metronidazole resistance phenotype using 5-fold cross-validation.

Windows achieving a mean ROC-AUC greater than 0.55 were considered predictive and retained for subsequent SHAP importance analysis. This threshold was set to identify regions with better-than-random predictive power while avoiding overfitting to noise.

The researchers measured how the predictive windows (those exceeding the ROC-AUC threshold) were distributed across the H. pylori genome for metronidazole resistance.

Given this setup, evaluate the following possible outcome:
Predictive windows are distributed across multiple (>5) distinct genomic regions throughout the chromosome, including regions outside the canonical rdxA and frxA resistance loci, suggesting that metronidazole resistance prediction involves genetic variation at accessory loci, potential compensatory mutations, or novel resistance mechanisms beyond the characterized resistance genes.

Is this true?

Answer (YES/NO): YES